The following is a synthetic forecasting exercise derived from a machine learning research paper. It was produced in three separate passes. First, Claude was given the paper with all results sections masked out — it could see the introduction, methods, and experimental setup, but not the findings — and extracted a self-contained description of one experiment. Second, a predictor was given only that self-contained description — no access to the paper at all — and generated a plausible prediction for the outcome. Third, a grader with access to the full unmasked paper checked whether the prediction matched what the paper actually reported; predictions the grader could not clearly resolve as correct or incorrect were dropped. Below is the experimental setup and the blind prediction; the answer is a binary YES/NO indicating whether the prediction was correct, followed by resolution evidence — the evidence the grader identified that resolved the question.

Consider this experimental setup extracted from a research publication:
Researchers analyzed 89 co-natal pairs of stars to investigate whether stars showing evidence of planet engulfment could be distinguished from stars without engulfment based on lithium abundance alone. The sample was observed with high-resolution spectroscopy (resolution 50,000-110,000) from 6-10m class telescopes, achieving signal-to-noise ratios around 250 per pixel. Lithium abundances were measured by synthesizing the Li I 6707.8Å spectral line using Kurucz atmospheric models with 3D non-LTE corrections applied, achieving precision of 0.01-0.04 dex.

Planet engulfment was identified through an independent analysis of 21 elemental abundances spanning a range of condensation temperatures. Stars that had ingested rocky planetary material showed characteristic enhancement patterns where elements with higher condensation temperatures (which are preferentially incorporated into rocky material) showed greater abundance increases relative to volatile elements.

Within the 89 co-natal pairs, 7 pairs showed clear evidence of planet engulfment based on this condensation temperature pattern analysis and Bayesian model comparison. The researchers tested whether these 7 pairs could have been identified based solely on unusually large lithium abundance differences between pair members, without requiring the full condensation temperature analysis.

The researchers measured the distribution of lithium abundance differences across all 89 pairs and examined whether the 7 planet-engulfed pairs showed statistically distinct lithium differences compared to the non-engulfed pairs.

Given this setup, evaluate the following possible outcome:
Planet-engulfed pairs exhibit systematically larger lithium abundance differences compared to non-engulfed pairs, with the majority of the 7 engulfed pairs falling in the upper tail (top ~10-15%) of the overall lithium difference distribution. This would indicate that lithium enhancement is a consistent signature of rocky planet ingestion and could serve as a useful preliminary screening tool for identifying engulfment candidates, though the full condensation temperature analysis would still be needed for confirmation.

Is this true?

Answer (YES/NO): NO